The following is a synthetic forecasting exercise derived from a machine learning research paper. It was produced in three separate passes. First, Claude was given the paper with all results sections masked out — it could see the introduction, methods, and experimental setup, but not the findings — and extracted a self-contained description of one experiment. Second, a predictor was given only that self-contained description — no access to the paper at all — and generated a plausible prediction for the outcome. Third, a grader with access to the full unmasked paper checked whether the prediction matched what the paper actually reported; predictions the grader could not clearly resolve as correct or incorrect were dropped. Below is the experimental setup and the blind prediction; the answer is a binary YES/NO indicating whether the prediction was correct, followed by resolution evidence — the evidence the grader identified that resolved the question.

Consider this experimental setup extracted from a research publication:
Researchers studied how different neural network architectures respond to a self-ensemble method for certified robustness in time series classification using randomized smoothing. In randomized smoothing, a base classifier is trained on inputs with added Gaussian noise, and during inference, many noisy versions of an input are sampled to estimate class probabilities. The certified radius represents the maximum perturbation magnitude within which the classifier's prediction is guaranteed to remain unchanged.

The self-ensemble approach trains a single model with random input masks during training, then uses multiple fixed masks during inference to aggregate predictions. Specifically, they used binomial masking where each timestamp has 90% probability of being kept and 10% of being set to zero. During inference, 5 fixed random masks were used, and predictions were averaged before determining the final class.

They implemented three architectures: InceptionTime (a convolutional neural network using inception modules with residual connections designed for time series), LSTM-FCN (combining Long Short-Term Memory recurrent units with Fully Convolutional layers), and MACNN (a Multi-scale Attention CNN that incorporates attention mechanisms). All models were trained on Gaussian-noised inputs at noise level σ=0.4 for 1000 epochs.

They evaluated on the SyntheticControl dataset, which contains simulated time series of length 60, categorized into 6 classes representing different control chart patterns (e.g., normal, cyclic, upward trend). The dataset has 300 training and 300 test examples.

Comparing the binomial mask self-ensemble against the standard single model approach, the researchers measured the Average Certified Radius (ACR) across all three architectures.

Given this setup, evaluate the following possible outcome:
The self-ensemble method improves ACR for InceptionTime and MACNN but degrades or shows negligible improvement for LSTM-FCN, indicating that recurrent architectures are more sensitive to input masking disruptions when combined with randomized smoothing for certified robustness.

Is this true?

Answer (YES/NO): NO